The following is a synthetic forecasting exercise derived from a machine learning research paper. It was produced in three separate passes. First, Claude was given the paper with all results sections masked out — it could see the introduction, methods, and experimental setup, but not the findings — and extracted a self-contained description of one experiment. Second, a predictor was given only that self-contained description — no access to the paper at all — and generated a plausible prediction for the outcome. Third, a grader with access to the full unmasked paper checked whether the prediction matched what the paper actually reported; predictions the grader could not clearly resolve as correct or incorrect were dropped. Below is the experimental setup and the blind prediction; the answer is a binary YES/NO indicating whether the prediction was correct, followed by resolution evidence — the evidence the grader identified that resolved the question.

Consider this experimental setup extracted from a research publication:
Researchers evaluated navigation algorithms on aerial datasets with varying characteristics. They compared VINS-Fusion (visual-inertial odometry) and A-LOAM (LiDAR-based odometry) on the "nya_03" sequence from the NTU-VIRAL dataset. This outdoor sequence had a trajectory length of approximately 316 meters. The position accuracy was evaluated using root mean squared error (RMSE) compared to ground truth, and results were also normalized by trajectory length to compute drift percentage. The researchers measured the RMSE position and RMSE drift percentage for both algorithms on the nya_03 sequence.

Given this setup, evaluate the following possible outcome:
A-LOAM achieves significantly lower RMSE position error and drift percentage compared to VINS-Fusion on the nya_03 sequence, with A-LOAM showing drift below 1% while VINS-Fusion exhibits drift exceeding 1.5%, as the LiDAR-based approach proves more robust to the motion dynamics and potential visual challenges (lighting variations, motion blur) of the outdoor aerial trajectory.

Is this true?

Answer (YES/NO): NO